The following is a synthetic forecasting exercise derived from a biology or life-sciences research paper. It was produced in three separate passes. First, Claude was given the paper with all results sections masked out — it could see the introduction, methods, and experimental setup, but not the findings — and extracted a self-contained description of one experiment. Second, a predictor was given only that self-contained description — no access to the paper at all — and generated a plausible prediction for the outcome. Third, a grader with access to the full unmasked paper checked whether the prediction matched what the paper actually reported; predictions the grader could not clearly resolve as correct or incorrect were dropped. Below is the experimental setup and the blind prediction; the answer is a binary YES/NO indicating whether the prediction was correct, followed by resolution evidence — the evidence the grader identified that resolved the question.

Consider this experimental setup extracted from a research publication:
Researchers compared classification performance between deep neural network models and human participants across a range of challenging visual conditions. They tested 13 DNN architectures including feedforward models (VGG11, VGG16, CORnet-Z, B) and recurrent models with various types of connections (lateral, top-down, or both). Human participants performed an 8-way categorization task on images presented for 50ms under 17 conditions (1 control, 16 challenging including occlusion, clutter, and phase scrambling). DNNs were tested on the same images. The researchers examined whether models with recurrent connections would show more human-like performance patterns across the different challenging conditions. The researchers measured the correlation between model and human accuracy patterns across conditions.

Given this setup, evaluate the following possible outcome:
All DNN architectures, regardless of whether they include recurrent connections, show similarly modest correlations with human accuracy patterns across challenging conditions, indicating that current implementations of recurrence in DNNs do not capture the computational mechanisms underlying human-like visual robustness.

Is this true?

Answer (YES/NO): NO